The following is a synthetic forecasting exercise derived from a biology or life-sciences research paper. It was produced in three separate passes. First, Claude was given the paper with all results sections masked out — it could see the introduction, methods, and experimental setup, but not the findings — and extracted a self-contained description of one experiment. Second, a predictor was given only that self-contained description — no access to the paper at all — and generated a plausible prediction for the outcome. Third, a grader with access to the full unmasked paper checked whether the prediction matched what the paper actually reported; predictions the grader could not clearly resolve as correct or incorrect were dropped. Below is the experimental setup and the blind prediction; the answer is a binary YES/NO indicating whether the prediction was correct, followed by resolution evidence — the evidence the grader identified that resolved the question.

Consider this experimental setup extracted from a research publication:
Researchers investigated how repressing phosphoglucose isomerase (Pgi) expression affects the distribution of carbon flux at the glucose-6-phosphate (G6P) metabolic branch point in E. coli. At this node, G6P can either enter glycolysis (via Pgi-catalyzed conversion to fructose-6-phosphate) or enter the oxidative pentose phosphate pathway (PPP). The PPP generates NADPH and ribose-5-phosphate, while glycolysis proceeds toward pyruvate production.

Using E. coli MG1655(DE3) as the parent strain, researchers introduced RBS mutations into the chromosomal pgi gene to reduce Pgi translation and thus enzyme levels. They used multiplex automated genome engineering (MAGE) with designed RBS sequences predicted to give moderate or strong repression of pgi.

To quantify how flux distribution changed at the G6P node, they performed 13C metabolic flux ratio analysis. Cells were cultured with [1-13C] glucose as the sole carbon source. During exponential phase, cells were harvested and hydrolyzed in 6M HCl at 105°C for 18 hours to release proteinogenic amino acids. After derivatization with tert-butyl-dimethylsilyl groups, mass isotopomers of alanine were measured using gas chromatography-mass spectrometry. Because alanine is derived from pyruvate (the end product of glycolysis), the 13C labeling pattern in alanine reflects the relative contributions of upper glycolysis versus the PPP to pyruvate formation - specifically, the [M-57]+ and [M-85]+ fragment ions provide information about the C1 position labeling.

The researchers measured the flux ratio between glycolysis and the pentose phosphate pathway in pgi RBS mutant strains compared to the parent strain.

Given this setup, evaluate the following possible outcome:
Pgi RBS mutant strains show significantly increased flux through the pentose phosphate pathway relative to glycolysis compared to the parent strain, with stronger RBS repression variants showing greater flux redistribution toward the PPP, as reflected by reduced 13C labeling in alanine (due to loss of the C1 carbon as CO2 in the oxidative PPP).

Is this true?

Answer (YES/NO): YES